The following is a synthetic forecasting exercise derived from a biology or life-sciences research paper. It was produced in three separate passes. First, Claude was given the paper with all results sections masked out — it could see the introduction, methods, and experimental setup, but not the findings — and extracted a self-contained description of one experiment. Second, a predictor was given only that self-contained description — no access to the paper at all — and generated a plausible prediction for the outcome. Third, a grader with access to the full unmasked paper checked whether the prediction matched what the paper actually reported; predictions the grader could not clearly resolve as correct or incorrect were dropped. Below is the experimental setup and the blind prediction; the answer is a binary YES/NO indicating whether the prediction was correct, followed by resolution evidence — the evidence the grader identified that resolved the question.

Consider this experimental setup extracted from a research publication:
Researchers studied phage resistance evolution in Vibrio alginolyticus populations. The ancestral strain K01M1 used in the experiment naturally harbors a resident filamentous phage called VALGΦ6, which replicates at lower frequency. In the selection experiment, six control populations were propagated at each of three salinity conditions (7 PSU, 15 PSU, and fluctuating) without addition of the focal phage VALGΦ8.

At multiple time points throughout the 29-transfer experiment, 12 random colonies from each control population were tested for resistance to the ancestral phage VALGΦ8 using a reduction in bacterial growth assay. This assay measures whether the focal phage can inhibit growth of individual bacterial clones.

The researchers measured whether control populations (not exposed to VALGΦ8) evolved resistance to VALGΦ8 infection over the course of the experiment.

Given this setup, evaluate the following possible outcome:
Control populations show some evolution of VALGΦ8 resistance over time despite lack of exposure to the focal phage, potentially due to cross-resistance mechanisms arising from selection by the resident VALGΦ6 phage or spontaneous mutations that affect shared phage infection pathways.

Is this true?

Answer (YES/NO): NO